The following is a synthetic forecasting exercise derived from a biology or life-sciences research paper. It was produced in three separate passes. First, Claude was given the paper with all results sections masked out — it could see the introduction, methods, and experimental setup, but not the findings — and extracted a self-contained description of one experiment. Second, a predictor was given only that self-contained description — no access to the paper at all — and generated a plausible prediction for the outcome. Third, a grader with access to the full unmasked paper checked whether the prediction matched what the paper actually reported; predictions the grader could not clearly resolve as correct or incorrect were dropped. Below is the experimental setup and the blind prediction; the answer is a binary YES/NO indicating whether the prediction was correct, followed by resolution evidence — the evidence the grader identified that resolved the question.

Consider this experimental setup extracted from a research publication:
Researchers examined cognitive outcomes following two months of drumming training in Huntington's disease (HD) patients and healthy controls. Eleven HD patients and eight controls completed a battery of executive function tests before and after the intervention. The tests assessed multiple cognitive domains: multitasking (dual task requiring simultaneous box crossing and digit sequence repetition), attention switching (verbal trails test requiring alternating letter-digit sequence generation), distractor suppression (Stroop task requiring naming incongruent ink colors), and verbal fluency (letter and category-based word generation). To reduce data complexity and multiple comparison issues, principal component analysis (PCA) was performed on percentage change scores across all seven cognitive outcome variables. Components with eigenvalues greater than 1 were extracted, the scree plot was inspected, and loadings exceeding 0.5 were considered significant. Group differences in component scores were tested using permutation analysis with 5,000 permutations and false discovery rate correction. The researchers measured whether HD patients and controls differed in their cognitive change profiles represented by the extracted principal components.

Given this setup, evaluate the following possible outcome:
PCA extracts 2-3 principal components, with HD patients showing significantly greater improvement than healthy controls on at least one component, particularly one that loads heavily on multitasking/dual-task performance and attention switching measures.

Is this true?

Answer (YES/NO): YES